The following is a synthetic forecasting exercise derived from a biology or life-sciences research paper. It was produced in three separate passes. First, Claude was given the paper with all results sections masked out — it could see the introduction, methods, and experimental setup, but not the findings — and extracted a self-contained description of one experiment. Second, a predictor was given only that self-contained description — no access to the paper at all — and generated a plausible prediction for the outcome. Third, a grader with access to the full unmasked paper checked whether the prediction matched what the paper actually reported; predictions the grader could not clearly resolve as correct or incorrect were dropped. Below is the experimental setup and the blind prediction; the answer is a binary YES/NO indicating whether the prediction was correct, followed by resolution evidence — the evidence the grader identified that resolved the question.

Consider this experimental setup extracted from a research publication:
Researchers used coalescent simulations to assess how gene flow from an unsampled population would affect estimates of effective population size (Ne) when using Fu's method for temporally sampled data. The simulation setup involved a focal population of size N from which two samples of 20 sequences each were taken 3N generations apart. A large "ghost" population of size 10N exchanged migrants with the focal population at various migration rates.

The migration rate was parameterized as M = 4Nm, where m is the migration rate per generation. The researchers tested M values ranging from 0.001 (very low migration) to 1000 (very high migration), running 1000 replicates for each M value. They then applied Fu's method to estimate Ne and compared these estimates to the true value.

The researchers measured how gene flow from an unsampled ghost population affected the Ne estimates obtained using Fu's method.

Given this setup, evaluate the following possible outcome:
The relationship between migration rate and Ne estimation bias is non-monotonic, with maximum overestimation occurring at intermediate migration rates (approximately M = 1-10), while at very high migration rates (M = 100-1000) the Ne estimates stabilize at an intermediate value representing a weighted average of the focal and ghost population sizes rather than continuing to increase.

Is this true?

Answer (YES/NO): NO